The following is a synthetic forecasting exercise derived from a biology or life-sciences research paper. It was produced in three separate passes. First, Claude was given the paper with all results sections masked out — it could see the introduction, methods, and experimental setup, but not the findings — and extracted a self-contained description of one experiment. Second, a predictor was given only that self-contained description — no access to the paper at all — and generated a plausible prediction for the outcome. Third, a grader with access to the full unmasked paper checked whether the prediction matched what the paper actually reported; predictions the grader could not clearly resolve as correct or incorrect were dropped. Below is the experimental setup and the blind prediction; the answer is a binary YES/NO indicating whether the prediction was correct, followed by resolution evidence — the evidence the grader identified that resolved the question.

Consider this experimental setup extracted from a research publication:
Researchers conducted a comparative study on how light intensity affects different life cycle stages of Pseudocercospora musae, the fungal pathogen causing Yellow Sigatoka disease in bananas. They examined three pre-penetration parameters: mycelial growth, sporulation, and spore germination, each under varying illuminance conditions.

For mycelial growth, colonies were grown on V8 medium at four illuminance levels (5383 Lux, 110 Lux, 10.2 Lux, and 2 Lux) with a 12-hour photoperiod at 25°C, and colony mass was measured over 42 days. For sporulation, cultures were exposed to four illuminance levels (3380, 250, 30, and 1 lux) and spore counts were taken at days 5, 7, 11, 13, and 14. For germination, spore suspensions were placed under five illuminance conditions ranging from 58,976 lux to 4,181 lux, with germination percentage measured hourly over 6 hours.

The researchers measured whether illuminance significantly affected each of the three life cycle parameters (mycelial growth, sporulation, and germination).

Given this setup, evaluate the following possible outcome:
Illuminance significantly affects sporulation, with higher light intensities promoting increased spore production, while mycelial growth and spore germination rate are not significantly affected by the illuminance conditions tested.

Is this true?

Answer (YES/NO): NO